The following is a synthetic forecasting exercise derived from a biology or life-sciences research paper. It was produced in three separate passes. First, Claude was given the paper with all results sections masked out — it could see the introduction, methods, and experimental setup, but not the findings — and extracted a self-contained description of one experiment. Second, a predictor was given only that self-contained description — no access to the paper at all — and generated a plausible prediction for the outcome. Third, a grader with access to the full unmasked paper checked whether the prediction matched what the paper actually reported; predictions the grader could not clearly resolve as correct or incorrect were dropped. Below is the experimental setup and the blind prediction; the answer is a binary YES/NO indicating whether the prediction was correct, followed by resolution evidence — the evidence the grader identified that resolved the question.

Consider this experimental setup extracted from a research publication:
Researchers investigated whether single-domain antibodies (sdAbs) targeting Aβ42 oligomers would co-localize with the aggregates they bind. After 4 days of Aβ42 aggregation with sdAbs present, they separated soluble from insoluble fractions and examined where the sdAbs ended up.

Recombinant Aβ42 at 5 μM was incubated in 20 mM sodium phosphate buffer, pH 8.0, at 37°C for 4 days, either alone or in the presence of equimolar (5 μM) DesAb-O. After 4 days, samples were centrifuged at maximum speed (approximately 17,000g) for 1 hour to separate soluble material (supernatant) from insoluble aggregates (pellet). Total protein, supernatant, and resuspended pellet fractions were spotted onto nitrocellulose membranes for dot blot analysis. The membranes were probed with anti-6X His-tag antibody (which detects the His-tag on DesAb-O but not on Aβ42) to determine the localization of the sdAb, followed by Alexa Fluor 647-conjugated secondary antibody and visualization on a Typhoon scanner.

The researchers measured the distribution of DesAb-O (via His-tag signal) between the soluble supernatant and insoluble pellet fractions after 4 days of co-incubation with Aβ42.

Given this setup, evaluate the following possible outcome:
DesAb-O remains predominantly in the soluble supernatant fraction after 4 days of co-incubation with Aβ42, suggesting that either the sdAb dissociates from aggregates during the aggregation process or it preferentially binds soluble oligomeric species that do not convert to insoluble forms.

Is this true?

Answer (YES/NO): NO